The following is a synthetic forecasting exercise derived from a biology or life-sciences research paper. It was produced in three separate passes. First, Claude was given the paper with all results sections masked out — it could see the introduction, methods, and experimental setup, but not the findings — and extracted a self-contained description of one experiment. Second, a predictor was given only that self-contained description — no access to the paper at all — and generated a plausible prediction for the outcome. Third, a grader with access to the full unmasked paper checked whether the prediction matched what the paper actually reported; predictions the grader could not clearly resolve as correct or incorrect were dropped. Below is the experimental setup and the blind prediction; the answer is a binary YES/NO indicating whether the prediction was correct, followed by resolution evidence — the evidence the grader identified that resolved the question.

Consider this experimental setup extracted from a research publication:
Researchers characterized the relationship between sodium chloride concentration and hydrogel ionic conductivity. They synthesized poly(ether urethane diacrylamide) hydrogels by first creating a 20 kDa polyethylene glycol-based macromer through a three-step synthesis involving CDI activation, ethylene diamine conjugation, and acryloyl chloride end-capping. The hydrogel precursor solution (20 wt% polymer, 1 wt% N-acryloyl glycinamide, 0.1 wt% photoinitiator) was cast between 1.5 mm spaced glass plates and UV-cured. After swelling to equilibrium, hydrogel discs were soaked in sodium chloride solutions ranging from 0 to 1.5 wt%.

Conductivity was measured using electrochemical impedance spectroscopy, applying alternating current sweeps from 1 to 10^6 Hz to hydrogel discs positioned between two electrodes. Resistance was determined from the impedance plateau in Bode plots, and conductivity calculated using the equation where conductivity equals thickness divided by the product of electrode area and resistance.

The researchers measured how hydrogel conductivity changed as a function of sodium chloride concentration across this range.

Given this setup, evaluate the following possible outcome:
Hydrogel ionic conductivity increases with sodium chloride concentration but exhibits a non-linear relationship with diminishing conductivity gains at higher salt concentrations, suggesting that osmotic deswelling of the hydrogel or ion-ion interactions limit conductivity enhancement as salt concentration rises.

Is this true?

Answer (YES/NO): NO